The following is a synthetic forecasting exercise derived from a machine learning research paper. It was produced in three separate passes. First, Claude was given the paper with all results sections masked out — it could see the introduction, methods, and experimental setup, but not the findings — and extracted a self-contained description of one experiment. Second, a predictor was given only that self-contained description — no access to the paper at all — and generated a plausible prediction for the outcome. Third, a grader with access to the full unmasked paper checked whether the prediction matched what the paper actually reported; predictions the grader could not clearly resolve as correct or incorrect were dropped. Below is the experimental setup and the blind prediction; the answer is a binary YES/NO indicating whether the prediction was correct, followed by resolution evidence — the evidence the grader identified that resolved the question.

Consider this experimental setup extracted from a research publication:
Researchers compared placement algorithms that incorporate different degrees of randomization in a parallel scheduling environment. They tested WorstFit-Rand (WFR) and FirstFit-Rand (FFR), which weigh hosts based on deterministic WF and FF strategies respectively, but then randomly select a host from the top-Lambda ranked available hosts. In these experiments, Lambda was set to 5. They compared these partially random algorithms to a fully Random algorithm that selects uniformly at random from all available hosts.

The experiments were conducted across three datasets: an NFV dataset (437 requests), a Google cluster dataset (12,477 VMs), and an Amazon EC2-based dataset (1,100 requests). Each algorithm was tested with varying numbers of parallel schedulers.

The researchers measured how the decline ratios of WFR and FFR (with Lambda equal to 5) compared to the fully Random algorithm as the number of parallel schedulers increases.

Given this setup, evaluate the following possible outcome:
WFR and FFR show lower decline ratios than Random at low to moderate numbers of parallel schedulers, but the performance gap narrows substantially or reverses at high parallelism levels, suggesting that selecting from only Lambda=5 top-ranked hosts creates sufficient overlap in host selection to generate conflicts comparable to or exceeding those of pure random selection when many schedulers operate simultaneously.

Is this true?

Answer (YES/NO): NO